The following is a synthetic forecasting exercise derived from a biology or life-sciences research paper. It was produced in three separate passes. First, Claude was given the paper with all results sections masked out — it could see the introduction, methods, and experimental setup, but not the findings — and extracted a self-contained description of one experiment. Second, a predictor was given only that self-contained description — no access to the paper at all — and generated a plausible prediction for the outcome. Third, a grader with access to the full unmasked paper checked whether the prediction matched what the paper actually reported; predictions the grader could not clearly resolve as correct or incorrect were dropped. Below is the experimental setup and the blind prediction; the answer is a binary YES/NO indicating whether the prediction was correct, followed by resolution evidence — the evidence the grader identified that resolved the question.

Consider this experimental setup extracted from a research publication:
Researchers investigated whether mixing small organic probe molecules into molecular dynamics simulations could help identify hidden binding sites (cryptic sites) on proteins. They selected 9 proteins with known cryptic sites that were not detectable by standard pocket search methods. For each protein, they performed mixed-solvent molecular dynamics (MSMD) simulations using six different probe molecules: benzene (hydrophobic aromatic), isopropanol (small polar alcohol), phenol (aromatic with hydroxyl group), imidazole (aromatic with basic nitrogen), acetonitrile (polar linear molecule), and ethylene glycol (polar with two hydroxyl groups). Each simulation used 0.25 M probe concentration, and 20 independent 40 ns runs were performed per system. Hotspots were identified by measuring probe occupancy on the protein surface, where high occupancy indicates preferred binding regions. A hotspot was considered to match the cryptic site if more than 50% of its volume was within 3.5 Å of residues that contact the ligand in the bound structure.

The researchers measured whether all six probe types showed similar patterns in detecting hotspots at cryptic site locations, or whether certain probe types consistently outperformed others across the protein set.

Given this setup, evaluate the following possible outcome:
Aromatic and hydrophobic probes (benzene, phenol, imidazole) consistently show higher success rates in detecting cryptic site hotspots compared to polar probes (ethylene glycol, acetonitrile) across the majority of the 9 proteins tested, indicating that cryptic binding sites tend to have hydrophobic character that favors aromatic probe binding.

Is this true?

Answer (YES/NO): NO